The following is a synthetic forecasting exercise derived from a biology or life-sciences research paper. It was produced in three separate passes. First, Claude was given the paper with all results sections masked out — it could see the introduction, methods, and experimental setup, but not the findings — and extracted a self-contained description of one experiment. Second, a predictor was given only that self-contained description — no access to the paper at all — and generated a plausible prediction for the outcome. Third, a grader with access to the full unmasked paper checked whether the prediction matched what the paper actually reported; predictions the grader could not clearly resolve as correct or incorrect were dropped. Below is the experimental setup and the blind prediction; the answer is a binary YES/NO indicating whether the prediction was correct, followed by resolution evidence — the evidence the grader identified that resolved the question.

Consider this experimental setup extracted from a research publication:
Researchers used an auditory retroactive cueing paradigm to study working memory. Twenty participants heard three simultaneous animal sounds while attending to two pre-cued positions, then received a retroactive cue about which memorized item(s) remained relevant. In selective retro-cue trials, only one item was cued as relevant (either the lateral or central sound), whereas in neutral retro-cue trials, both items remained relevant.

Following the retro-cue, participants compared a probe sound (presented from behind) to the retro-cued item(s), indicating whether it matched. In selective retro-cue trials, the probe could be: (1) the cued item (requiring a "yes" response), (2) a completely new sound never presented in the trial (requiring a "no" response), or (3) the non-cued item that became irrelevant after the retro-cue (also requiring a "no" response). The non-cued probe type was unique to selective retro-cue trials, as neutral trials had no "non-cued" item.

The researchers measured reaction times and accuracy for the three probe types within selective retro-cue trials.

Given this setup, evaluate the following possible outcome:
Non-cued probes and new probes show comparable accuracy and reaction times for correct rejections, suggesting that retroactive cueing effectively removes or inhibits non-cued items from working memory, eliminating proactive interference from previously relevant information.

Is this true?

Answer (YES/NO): NO